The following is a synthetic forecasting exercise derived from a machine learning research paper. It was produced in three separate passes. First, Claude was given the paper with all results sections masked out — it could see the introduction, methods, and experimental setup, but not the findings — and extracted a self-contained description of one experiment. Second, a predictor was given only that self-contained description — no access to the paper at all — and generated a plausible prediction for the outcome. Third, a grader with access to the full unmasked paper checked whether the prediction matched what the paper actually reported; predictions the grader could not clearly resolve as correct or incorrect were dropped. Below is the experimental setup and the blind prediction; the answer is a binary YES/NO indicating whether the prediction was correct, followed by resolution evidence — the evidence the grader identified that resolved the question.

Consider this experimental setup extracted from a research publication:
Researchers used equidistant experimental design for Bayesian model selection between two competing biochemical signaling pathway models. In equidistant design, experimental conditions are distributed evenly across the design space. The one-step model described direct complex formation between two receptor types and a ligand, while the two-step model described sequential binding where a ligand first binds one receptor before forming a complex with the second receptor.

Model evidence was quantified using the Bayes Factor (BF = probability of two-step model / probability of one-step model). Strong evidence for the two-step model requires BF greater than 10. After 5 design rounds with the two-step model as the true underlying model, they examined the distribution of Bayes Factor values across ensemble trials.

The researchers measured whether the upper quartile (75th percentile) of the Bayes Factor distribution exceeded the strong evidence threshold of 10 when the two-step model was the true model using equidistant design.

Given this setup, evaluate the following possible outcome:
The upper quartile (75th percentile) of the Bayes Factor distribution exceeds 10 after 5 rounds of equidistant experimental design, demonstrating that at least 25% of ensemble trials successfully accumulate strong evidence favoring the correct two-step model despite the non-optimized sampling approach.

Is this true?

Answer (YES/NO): YES